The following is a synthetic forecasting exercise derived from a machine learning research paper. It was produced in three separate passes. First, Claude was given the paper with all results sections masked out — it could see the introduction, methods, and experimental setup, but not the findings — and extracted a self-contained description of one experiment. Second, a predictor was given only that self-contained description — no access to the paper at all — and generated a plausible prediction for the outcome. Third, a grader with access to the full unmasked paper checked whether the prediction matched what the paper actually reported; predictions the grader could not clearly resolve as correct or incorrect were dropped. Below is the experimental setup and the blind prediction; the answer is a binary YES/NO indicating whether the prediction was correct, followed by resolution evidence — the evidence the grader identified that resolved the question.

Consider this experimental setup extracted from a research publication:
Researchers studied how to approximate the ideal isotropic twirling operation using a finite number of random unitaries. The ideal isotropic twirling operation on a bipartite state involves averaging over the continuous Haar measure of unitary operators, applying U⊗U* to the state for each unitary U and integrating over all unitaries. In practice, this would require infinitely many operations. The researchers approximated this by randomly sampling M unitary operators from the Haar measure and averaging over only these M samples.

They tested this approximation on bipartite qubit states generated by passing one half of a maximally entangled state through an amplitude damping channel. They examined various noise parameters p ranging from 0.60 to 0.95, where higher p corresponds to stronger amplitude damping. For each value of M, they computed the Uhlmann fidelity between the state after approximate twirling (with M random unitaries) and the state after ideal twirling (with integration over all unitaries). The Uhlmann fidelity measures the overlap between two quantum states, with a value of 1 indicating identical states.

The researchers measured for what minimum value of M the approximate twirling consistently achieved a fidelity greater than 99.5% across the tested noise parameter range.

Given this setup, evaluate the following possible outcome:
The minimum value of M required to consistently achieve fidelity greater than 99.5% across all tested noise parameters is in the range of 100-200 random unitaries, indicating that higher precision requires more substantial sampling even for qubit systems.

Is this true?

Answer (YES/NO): NO